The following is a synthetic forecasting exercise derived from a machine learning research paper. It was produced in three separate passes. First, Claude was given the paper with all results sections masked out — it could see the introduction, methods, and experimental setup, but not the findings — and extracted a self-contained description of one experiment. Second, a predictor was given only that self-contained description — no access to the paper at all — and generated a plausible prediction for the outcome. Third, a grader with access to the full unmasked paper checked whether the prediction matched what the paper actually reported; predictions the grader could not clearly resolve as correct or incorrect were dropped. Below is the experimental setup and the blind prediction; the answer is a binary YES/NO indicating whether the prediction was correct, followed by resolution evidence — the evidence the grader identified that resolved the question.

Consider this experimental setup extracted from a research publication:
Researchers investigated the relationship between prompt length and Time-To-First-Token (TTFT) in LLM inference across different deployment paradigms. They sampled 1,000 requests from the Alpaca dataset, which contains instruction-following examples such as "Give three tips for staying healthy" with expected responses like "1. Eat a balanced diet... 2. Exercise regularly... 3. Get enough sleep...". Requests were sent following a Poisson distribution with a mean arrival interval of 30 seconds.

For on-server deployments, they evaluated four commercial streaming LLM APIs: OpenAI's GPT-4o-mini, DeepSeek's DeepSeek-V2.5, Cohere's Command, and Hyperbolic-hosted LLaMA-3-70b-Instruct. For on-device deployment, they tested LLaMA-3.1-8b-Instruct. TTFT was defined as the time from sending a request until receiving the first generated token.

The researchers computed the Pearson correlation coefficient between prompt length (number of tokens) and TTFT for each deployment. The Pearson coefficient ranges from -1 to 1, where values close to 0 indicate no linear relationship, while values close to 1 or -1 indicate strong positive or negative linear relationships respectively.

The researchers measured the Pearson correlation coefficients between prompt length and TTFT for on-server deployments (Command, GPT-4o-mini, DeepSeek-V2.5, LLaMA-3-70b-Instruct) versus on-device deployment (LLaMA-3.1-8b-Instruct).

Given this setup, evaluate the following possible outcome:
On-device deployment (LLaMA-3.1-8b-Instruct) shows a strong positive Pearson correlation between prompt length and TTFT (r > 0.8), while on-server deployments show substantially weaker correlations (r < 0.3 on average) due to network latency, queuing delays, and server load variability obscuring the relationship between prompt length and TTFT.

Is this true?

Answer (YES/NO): YES